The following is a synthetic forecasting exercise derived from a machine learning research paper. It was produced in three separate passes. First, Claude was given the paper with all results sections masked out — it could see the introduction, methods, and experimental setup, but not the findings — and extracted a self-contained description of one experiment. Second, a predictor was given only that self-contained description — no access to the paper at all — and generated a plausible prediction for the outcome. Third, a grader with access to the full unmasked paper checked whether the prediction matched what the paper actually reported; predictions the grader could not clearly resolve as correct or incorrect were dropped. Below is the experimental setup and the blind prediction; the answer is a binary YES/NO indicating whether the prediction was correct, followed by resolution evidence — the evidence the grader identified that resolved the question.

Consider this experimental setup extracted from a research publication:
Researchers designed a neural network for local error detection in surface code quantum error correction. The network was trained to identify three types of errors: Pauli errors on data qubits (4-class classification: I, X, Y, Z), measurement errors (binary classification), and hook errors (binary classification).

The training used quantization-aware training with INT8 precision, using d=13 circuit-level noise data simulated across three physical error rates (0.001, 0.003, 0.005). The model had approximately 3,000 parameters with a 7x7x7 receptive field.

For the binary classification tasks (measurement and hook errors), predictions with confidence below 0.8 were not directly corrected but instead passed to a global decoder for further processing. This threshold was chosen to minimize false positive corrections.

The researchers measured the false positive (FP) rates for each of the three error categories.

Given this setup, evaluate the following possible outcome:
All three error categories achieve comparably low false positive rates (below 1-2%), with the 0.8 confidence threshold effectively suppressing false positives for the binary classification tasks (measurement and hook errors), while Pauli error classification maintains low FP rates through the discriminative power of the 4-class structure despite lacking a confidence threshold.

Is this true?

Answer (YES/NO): NO